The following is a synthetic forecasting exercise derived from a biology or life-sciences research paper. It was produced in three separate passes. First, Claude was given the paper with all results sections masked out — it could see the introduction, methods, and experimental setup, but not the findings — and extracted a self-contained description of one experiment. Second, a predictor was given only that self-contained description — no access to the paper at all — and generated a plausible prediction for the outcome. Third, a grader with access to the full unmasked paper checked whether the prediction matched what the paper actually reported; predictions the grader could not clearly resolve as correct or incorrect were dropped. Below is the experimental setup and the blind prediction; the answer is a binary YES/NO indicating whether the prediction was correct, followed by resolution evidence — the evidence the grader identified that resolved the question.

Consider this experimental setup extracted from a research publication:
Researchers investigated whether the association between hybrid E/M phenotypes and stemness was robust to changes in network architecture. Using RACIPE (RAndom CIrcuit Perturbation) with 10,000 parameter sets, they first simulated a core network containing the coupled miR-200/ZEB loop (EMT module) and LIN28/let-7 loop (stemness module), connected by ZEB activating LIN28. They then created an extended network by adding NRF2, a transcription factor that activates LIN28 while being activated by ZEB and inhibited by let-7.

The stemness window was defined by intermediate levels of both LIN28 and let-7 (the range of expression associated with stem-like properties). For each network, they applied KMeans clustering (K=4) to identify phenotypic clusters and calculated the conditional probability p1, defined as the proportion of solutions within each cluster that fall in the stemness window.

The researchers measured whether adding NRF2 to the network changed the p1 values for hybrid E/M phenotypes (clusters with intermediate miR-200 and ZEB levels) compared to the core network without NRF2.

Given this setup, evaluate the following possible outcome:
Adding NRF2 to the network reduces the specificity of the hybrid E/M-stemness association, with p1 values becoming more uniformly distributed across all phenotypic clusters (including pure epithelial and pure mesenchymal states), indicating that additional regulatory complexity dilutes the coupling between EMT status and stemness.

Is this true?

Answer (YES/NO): NO